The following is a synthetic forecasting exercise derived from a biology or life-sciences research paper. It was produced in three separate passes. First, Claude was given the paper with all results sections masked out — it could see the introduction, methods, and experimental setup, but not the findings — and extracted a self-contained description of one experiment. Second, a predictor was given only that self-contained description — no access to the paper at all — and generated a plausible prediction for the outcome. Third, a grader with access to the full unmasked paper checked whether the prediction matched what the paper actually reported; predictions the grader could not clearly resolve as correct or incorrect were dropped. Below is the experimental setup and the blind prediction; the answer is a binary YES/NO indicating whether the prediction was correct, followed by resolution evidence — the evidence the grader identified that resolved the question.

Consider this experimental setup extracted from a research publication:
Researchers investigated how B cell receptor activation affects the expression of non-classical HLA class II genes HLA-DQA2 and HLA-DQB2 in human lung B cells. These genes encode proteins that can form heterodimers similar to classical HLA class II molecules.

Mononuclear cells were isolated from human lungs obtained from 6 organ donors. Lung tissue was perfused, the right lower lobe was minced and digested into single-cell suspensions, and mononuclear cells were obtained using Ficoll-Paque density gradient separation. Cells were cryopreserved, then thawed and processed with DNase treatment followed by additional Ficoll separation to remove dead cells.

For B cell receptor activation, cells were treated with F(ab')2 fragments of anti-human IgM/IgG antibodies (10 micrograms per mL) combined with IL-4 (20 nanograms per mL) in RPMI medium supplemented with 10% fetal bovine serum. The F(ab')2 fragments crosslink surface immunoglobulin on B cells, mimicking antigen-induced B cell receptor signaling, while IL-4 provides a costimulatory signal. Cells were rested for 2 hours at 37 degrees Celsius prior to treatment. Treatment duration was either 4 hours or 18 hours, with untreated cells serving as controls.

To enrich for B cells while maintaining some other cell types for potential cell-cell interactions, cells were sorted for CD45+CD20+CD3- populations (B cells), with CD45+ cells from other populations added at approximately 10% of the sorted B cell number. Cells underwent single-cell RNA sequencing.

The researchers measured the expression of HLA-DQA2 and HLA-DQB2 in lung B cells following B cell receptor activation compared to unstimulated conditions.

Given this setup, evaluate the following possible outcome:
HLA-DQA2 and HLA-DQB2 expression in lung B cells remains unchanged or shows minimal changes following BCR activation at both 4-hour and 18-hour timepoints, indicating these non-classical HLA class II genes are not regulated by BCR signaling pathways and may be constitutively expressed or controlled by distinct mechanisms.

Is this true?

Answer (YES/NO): NO